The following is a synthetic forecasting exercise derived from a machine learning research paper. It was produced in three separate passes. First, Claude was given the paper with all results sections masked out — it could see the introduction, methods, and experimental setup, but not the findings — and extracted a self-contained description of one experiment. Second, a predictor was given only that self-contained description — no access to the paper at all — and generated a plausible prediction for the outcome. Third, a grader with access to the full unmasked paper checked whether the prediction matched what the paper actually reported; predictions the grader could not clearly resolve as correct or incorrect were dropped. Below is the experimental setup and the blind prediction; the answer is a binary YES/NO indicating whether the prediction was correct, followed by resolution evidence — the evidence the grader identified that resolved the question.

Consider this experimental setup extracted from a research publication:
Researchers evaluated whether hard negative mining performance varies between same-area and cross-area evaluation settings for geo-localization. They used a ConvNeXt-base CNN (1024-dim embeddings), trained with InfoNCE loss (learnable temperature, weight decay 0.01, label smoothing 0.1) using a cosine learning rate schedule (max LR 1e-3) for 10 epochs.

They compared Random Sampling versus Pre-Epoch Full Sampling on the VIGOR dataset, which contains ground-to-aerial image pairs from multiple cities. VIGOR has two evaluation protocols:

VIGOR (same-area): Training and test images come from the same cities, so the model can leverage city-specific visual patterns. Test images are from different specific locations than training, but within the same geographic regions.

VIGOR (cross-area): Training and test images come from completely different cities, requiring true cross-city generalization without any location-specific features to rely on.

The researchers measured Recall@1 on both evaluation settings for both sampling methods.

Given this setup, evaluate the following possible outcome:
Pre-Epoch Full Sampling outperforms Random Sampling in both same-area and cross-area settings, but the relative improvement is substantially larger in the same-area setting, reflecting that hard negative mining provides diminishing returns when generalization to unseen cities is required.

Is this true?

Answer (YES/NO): NO